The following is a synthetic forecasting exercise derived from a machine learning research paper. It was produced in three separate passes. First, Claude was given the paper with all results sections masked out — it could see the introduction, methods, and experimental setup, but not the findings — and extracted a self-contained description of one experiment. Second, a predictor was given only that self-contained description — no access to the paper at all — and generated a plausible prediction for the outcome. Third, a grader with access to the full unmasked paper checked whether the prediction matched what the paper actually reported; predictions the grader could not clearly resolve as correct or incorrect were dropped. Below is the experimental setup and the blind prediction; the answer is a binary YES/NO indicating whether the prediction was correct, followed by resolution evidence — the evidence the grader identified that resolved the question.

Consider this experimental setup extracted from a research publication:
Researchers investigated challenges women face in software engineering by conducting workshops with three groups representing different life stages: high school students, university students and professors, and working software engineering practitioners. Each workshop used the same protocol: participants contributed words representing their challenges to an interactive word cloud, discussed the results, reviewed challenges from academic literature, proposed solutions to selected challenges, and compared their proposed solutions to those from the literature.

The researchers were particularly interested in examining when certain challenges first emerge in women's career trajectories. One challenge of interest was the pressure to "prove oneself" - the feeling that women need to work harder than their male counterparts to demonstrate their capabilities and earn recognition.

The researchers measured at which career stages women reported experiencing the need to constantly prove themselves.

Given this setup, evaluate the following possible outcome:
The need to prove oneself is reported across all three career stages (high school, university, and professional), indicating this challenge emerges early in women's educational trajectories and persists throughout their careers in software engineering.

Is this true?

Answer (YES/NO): YES